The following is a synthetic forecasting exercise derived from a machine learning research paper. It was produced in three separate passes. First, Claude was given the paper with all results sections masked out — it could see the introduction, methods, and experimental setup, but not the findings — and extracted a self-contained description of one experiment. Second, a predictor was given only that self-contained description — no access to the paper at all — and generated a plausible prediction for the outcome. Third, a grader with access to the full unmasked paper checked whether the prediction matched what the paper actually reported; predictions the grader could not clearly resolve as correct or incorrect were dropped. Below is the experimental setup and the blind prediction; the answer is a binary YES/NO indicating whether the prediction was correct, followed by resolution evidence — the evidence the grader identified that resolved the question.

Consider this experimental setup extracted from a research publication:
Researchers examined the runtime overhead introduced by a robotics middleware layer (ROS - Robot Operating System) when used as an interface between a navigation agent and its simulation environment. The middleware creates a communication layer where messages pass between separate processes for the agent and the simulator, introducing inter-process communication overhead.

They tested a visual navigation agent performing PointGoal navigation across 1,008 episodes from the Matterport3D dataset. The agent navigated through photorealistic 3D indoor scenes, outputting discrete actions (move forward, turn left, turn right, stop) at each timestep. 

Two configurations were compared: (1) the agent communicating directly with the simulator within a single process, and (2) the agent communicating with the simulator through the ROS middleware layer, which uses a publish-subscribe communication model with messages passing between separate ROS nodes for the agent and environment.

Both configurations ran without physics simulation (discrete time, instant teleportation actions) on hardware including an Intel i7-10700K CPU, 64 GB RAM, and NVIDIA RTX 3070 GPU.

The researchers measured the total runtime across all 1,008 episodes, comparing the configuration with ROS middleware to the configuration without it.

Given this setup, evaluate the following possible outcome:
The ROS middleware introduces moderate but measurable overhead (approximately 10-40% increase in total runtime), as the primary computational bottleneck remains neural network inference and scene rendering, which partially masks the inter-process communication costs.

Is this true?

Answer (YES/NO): NO